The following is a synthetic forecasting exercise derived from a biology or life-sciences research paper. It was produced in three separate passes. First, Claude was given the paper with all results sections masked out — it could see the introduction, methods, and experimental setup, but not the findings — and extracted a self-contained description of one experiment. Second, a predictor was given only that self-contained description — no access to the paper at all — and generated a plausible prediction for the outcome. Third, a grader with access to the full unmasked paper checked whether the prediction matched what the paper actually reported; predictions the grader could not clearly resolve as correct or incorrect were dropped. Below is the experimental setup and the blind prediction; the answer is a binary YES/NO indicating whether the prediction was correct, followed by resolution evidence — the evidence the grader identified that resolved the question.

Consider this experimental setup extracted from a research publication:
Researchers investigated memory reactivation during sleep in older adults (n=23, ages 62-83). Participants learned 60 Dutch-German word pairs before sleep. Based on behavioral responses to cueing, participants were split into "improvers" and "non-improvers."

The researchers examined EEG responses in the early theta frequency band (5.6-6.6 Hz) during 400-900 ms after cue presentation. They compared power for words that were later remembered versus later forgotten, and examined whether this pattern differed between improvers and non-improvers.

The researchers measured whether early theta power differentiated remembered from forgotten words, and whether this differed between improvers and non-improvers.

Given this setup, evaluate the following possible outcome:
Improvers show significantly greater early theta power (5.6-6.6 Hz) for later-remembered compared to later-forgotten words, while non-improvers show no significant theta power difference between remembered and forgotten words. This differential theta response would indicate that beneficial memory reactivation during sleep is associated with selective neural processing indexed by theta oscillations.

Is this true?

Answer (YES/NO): NO